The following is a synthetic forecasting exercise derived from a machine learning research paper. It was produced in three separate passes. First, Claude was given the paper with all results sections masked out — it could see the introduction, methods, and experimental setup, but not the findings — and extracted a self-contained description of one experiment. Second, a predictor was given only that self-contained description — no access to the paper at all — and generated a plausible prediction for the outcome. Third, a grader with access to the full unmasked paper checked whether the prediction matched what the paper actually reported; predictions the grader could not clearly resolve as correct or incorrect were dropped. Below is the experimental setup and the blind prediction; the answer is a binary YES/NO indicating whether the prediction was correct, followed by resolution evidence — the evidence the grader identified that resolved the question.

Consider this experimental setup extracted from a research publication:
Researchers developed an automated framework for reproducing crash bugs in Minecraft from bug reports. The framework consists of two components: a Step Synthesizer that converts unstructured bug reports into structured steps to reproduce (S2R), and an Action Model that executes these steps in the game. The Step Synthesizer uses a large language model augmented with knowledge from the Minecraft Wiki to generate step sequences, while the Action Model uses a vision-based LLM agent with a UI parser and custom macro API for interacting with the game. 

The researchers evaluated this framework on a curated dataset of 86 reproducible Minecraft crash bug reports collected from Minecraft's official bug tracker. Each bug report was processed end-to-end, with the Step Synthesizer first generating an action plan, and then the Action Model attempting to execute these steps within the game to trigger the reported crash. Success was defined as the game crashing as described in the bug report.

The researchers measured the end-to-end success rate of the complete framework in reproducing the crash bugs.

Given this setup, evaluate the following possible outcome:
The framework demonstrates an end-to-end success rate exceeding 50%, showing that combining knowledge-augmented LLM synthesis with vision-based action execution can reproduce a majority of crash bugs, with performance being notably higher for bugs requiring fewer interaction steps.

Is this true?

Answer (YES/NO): NO